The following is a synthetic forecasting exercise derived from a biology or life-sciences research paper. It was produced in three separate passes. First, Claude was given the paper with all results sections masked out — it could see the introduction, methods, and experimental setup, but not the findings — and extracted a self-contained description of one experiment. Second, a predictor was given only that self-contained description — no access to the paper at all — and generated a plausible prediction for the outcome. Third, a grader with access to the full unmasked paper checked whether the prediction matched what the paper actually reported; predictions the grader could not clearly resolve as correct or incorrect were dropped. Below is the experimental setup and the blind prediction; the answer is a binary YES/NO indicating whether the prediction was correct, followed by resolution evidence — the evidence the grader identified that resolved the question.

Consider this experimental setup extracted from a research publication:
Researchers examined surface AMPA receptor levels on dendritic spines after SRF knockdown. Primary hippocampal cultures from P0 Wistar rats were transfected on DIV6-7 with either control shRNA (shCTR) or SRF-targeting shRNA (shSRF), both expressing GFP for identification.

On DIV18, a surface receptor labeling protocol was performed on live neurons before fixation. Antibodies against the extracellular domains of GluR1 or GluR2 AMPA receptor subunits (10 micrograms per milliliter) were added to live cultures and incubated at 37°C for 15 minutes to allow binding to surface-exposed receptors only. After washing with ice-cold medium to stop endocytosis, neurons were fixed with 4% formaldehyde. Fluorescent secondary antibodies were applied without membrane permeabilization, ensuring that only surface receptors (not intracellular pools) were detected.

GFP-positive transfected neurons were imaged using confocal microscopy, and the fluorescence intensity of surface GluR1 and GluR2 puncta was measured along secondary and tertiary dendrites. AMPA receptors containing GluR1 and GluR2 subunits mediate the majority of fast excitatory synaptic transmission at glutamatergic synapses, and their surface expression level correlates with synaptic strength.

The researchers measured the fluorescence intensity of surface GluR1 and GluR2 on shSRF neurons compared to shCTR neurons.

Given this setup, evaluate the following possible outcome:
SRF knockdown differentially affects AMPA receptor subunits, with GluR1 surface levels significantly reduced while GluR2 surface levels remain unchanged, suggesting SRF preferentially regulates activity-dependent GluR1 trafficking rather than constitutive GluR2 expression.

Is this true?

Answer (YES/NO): NO